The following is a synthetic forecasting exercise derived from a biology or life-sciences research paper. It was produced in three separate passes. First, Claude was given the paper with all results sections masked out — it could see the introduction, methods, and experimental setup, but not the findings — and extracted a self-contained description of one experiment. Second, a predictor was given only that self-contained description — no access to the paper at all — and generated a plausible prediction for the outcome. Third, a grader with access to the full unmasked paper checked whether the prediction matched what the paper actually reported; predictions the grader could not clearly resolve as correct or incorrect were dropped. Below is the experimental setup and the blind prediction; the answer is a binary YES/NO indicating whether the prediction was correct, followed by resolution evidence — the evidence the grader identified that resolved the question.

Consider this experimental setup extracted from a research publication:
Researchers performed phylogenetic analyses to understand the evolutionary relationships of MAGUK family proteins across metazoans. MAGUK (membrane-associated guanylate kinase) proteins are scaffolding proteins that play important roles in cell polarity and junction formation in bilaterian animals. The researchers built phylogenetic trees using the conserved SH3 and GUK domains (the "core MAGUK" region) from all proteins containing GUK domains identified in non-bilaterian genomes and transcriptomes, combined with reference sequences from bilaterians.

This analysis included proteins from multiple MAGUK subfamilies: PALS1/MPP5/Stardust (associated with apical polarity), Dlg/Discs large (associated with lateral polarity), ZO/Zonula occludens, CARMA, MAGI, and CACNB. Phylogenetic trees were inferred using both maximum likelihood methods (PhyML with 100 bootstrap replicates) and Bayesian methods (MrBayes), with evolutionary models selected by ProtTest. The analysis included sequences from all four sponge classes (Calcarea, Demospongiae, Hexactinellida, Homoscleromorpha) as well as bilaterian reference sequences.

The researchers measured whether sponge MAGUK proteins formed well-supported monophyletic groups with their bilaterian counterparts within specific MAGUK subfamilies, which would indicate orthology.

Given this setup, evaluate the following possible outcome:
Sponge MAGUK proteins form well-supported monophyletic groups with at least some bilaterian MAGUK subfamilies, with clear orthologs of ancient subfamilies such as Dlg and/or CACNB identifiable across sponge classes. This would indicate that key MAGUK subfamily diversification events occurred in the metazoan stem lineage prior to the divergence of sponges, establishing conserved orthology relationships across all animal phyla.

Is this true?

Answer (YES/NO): YES